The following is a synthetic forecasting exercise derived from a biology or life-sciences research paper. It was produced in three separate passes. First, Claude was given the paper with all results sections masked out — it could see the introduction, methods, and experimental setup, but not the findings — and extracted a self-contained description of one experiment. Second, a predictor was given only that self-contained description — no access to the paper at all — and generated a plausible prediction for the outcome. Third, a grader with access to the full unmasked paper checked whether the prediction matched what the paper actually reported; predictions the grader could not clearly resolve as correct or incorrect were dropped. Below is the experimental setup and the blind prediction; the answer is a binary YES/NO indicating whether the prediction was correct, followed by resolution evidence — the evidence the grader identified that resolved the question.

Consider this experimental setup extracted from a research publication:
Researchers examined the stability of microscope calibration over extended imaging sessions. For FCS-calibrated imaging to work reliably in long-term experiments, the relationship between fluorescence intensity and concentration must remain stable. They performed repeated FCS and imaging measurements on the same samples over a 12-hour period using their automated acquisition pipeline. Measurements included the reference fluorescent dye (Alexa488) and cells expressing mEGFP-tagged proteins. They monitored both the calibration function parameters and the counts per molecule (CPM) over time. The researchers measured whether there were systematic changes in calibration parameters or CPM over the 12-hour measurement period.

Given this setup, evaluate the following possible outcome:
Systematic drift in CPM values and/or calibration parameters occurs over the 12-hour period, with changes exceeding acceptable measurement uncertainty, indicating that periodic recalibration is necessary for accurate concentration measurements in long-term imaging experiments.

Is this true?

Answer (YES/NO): NO